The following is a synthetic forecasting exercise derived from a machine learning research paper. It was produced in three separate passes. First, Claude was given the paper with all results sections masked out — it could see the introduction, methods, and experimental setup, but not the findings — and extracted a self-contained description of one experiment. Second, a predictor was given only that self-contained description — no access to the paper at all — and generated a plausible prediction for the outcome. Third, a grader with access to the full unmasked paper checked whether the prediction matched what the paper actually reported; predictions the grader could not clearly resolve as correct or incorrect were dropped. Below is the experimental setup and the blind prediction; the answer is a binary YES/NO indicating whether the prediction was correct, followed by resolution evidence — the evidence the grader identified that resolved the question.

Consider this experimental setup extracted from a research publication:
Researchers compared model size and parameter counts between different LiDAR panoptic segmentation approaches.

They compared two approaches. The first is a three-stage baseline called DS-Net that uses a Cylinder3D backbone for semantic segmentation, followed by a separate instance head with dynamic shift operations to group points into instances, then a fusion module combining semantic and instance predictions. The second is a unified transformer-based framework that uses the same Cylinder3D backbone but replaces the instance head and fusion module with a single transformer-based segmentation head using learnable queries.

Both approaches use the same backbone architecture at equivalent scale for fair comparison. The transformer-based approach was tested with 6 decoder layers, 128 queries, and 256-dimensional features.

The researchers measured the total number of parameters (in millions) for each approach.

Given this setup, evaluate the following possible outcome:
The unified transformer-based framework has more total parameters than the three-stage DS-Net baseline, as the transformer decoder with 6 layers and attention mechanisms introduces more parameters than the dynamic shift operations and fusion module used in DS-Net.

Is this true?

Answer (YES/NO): YES